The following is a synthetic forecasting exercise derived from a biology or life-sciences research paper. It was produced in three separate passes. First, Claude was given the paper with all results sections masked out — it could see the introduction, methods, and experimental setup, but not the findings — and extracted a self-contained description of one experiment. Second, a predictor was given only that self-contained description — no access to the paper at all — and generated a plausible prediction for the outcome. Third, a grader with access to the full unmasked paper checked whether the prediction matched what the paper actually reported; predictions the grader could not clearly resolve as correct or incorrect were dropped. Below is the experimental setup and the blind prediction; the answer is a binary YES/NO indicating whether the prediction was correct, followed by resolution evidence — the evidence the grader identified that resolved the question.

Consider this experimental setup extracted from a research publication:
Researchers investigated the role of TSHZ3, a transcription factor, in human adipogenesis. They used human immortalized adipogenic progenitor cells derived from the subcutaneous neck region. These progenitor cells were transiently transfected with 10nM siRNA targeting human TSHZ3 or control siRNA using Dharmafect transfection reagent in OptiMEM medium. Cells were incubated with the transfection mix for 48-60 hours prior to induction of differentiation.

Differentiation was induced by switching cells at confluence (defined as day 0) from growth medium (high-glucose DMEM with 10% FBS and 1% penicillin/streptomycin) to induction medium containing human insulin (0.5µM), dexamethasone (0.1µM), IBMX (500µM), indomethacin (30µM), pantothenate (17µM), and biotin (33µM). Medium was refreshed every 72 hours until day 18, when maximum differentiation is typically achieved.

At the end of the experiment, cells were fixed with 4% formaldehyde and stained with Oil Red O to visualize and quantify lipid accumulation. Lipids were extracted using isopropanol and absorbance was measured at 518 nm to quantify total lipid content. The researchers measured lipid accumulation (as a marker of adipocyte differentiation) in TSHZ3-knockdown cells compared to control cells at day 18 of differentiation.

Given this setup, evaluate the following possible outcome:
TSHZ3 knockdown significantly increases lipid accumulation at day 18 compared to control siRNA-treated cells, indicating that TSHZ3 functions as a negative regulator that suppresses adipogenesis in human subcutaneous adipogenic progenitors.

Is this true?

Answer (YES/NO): NO